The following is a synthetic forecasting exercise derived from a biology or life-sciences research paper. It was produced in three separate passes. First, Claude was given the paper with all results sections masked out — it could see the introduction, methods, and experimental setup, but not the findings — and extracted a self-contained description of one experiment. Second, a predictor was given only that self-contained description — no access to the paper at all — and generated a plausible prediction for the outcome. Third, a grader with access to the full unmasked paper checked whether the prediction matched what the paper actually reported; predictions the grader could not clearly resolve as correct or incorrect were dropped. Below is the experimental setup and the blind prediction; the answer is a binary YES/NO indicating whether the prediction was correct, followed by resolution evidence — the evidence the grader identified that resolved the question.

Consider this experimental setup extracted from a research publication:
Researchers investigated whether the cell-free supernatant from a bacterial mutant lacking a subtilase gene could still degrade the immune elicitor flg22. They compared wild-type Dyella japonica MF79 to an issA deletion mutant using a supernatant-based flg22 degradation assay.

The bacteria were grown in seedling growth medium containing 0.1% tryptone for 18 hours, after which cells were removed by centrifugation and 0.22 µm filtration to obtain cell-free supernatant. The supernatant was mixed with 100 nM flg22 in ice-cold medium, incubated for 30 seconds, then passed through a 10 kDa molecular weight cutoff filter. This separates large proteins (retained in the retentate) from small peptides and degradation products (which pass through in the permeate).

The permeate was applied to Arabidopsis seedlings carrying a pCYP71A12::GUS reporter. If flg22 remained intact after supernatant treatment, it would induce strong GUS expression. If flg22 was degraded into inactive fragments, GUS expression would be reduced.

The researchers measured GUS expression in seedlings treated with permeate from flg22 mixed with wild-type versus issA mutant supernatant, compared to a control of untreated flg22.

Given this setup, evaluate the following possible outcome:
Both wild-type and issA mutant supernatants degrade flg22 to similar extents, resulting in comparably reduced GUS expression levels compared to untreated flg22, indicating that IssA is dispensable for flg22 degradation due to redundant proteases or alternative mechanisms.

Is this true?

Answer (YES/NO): NO